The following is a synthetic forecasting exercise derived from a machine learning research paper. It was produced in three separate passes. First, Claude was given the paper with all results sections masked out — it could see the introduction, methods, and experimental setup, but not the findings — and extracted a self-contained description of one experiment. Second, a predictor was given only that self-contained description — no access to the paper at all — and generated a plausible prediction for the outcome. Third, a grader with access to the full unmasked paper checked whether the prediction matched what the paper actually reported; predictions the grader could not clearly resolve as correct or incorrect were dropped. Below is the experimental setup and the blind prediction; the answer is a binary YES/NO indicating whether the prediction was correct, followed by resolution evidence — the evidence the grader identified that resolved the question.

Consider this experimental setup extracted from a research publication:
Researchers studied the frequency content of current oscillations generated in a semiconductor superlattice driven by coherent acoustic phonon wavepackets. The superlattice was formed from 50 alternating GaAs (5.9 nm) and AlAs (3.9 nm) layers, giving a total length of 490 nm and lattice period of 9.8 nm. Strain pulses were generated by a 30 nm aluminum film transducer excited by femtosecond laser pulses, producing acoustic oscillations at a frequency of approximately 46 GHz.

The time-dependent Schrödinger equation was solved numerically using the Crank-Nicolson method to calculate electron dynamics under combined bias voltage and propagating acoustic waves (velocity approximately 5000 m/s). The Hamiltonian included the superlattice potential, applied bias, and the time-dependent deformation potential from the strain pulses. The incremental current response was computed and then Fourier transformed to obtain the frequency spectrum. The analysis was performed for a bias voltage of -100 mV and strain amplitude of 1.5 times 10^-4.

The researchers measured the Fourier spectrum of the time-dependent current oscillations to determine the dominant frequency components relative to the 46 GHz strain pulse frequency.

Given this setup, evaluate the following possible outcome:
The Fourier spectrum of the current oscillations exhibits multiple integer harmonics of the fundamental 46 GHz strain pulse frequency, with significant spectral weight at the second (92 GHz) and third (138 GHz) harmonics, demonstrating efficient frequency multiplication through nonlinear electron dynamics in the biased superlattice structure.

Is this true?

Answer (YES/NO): NO